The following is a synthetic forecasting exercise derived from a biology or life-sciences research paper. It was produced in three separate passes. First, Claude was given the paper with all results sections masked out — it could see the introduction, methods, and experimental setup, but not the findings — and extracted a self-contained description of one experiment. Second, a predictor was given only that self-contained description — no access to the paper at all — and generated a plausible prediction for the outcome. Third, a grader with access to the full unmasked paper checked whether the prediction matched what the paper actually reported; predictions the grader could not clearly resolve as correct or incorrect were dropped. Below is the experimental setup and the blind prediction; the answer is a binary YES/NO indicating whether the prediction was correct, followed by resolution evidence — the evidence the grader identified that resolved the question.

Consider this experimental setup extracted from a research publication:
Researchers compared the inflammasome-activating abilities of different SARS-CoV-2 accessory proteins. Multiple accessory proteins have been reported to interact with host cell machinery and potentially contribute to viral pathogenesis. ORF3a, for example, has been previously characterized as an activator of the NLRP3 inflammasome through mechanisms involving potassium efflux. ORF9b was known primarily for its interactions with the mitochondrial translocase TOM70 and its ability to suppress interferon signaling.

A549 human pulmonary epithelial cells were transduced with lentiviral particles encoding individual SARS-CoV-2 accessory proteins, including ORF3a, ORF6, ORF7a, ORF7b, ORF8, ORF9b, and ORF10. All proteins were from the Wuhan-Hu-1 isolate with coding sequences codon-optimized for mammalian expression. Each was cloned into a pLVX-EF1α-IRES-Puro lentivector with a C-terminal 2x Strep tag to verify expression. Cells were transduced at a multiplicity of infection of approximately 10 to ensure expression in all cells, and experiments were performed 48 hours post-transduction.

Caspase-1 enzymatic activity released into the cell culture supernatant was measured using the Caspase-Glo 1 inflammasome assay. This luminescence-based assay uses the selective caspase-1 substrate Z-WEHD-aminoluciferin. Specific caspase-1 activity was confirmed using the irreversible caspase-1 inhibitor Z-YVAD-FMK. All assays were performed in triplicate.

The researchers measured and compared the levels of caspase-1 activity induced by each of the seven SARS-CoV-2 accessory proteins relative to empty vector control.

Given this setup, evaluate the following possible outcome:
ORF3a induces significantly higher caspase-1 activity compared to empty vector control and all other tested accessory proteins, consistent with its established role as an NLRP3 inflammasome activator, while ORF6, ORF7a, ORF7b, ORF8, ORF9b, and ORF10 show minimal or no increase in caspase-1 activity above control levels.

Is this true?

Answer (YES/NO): NO